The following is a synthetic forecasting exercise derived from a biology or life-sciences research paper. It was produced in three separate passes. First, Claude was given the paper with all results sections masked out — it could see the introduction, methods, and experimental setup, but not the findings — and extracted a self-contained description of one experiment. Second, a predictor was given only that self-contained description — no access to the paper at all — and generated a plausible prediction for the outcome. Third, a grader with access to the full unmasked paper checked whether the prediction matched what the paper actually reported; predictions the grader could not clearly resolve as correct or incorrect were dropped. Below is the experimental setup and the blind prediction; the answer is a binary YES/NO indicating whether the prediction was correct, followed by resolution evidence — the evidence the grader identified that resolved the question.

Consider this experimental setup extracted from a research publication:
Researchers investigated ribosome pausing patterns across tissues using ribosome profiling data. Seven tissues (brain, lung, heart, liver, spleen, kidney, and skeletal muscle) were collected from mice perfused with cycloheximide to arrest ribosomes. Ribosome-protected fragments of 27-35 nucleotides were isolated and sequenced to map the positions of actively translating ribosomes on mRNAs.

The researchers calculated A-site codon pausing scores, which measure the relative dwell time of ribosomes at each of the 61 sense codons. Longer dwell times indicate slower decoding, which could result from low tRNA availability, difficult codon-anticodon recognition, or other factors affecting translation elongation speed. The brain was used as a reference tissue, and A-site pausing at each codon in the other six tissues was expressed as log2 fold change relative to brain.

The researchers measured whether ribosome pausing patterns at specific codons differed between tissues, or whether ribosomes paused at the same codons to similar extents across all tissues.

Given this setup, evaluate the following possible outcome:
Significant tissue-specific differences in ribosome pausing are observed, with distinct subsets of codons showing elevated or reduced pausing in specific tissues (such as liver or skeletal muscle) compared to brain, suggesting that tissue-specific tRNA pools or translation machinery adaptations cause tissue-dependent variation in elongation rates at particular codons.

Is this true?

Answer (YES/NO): NO